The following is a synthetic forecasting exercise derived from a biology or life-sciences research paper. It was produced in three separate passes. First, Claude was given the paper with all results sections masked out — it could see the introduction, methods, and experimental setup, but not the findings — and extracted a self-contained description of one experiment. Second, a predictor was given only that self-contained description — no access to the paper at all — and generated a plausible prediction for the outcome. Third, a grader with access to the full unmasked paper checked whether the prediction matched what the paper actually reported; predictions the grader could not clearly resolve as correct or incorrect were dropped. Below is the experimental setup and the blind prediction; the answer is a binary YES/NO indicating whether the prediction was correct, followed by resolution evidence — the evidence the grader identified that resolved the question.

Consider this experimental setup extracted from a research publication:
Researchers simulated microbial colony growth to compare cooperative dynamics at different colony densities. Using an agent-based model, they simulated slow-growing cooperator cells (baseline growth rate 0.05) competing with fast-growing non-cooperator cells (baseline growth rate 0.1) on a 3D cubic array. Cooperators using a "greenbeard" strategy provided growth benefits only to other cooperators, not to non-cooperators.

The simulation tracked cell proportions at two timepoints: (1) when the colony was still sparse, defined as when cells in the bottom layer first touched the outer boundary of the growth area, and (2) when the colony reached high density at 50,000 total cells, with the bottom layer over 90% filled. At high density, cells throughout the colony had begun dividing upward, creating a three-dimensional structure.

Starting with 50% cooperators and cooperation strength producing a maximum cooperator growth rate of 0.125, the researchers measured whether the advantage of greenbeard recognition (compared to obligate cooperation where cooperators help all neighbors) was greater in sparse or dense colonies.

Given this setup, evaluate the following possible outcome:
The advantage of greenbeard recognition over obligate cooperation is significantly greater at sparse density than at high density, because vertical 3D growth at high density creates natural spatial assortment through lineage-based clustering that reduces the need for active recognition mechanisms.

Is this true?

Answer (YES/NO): NO